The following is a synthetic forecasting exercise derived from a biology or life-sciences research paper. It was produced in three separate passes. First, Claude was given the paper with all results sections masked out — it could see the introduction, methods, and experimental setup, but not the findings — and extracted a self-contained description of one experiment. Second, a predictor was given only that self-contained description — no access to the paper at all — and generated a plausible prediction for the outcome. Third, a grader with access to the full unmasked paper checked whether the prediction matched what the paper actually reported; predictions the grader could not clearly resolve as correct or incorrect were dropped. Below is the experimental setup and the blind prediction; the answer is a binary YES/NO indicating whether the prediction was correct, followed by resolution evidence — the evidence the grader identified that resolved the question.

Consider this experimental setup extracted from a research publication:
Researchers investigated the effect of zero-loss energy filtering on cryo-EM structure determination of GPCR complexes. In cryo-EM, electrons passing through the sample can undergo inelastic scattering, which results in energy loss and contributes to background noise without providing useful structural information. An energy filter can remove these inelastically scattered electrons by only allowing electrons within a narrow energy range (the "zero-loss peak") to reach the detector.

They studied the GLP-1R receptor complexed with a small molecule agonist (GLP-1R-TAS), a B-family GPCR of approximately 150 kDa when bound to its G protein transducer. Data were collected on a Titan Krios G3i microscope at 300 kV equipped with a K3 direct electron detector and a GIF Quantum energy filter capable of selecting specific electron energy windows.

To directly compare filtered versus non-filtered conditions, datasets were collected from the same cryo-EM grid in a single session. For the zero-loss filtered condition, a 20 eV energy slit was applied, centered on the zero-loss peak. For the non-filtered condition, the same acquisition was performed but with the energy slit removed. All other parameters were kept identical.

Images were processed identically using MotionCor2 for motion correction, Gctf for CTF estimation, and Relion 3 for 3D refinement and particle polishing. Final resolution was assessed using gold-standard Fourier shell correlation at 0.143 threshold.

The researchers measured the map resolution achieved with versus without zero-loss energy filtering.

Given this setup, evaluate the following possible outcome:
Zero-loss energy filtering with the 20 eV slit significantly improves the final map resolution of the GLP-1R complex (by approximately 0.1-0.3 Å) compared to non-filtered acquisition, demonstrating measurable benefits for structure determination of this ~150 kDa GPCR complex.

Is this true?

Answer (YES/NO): YES